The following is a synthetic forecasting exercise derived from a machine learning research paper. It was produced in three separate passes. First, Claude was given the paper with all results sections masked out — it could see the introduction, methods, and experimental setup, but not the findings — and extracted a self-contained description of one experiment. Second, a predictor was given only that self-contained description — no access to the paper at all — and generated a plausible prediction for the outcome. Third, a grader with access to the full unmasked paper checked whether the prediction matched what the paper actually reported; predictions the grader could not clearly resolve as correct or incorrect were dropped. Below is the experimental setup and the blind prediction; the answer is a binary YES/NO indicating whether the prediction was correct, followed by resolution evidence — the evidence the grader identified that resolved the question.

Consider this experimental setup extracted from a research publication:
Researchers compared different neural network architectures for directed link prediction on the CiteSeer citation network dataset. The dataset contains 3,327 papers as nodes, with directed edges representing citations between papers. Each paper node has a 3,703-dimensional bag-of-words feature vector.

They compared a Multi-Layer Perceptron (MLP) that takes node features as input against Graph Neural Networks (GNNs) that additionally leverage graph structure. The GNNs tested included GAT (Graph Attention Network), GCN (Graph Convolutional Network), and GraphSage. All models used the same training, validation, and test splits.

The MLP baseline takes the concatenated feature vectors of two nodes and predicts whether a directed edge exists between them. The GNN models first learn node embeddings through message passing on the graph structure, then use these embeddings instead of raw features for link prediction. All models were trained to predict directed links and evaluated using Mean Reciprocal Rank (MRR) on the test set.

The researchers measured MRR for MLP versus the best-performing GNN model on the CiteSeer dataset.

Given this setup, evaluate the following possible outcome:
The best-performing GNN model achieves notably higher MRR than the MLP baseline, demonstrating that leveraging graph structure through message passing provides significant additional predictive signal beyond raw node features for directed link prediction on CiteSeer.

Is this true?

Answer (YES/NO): NO